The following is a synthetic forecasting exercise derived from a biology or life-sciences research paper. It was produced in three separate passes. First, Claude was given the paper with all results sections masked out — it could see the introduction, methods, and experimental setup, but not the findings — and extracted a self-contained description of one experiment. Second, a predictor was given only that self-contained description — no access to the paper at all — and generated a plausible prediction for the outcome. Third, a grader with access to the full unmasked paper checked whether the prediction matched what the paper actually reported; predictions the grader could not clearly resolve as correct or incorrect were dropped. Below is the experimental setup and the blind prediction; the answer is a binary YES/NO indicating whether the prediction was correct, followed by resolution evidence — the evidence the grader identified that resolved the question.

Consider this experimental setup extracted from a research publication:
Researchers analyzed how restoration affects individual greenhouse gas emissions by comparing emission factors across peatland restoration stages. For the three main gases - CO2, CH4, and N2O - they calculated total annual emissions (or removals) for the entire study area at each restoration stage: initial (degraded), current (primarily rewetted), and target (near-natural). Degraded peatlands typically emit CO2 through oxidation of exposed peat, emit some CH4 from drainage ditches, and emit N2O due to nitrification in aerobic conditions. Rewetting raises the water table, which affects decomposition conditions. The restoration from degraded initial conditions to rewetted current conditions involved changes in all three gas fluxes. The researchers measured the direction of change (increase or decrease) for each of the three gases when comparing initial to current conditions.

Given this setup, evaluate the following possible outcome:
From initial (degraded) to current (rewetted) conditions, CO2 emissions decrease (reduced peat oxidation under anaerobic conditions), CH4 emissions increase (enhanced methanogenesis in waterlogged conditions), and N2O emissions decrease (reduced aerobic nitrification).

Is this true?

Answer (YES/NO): YES